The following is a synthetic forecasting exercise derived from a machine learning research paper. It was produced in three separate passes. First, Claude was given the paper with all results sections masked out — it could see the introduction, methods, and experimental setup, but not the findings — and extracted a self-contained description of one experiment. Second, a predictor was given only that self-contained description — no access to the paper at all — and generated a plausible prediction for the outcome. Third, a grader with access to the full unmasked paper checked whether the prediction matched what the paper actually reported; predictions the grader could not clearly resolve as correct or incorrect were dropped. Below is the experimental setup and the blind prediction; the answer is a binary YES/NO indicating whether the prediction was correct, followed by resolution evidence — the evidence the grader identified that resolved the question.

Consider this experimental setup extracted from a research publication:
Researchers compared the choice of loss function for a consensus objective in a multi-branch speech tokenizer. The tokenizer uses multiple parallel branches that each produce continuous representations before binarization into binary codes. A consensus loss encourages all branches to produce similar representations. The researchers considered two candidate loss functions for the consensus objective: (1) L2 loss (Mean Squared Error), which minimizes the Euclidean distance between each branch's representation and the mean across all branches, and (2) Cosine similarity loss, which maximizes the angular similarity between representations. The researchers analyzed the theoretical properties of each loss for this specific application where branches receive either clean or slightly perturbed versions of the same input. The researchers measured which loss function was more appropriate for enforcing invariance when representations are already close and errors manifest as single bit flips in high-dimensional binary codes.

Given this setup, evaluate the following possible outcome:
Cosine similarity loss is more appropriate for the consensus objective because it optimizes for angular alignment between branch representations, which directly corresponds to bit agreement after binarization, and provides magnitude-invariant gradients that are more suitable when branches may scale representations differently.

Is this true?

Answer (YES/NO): NO